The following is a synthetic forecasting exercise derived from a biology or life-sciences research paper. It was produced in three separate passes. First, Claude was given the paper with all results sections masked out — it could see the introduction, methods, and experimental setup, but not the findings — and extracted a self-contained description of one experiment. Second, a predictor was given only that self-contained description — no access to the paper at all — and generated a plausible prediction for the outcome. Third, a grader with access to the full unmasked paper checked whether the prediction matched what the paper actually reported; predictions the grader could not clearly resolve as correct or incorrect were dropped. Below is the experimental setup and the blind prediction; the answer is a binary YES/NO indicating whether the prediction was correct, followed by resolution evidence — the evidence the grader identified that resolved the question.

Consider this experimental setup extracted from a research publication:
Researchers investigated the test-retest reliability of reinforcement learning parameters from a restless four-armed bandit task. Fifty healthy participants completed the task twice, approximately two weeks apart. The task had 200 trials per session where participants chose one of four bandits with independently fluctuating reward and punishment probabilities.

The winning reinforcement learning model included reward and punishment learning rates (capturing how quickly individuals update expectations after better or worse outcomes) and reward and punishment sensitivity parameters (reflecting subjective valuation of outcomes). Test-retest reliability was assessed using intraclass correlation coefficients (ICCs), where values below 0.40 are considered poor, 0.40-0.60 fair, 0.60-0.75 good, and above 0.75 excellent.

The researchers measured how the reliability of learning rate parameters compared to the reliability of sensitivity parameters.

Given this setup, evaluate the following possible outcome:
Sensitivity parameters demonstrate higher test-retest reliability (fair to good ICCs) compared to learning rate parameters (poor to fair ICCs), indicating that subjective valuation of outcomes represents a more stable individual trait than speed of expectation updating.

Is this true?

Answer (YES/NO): NO